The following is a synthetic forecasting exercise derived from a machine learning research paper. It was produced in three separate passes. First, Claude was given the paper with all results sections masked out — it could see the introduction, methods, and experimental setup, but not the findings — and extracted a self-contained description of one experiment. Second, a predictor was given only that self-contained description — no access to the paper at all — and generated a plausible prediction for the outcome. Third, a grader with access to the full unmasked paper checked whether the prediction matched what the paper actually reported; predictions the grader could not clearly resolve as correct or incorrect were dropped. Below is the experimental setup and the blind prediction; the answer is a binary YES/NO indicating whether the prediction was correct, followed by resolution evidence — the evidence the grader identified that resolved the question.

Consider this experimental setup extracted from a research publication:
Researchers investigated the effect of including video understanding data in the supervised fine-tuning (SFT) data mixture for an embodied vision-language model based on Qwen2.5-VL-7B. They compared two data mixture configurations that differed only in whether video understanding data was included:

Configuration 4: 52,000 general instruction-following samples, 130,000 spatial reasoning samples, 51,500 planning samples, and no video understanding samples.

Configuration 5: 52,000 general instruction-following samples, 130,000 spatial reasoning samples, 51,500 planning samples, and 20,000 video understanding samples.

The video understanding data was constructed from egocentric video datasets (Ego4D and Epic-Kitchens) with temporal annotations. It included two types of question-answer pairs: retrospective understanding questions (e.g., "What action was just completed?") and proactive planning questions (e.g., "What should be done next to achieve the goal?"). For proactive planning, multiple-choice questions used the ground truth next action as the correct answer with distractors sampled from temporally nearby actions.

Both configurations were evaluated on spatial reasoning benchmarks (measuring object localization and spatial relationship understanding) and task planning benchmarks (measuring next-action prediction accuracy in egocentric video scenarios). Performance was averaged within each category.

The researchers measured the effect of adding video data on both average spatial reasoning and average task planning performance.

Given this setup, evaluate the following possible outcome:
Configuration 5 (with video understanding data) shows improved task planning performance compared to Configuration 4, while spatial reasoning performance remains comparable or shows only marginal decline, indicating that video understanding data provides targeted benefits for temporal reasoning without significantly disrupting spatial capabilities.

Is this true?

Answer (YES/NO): YES